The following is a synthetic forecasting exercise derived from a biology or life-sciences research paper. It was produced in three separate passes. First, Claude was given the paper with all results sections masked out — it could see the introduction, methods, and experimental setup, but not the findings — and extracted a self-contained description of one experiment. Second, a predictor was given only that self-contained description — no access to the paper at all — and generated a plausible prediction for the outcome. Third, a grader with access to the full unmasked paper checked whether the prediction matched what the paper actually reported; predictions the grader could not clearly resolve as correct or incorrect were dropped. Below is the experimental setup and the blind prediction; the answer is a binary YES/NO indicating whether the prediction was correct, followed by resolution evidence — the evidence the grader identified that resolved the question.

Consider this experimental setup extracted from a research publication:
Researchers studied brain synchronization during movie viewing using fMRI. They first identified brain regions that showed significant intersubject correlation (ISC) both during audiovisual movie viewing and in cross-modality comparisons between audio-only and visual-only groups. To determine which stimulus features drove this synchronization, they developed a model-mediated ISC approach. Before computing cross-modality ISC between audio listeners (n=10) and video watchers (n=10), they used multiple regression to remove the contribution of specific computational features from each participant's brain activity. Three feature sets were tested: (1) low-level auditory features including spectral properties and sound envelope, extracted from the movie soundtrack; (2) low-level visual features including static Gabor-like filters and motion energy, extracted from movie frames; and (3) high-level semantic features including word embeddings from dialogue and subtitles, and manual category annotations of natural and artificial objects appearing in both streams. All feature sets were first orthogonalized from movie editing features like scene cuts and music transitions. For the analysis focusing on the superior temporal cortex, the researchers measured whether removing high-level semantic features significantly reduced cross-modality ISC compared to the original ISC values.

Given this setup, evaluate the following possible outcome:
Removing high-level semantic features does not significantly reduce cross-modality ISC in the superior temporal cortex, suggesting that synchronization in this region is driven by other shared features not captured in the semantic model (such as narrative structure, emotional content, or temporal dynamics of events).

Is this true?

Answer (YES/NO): NO